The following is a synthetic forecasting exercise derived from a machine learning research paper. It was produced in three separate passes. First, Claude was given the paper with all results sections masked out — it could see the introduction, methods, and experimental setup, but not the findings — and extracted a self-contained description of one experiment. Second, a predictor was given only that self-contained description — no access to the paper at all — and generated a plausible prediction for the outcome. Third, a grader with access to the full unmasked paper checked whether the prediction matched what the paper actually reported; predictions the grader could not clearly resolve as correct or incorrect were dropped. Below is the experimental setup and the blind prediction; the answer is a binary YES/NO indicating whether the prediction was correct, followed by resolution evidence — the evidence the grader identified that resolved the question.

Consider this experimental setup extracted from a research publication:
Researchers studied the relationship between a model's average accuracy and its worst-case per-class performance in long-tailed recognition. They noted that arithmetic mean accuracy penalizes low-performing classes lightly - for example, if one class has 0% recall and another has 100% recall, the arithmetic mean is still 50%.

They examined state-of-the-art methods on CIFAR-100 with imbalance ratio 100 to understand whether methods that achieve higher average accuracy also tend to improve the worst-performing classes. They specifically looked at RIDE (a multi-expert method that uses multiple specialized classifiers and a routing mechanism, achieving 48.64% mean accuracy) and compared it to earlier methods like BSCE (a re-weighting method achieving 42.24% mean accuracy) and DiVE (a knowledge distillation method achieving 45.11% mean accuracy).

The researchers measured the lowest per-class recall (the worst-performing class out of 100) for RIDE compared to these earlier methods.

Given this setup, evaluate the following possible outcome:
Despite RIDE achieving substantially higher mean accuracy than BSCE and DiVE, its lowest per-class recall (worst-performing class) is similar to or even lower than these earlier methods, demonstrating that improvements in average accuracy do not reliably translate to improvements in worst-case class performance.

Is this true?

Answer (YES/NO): YES